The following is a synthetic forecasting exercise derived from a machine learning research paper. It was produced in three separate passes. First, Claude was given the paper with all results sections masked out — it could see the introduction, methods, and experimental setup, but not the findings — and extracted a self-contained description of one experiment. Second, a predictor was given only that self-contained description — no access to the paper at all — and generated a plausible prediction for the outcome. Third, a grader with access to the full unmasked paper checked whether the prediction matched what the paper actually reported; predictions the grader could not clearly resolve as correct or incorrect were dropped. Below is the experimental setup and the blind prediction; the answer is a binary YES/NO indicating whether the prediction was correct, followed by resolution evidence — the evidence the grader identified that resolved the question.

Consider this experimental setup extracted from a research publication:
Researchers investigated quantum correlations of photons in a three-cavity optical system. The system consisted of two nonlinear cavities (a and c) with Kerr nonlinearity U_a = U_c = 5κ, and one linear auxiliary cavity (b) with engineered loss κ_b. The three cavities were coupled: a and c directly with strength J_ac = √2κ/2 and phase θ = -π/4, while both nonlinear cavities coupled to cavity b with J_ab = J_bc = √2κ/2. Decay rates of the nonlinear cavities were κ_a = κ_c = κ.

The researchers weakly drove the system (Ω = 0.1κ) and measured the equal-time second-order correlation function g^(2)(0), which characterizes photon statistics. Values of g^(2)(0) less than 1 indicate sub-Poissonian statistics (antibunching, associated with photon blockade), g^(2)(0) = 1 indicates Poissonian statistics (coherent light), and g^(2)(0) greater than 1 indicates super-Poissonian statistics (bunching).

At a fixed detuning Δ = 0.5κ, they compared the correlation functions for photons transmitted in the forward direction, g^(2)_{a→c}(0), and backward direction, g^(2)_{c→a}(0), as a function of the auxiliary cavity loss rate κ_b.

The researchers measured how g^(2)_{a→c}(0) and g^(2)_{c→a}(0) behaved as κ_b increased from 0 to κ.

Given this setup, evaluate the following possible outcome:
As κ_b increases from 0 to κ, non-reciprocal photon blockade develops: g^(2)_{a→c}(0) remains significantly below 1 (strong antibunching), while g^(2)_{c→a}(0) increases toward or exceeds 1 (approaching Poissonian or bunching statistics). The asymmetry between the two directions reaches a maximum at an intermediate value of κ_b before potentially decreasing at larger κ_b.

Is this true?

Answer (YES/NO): NO